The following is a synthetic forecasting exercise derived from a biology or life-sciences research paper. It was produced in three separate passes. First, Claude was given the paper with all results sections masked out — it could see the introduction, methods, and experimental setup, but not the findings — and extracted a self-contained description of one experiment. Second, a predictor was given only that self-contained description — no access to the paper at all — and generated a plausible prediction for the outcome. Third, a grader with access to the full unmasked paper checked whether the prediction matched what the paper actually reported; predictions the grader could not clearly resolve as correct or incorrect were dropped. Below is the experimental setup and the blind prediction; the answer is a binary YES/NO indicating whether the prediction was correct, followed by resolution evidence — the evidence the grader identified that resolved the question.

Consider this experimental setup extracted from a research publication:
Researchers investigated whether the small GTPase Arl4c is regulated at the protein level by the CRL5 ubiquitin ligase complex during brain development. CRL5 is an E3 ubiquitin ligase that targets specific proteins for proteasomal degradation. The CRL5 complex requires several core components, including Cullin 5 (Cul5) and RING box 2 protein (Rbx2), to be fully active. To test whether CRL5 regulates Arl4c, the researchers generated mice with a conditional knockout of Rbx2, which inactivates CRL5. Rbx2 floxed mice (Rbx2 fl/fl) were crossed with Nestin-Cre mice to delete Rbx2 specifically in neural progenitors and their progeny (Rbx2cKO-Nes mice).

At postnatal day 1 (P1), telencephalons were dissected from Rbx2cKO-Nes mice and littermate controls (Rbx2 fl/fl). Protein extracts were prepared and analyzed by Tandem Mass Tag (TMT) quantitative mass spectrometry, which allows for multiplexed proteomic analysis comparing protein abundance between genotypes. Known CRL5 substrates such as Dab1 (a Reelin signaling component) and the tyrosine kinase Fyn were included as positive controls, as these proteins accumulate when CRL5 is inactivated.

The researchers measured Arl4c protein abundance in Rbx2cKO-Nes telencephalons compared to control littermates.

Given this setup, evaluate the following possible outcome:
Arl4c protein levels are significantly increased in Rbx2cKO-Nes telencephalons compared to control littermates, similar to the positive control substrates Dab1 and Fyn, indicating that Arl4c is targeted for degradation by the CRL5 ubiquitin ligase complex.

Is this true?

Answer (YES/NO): YES